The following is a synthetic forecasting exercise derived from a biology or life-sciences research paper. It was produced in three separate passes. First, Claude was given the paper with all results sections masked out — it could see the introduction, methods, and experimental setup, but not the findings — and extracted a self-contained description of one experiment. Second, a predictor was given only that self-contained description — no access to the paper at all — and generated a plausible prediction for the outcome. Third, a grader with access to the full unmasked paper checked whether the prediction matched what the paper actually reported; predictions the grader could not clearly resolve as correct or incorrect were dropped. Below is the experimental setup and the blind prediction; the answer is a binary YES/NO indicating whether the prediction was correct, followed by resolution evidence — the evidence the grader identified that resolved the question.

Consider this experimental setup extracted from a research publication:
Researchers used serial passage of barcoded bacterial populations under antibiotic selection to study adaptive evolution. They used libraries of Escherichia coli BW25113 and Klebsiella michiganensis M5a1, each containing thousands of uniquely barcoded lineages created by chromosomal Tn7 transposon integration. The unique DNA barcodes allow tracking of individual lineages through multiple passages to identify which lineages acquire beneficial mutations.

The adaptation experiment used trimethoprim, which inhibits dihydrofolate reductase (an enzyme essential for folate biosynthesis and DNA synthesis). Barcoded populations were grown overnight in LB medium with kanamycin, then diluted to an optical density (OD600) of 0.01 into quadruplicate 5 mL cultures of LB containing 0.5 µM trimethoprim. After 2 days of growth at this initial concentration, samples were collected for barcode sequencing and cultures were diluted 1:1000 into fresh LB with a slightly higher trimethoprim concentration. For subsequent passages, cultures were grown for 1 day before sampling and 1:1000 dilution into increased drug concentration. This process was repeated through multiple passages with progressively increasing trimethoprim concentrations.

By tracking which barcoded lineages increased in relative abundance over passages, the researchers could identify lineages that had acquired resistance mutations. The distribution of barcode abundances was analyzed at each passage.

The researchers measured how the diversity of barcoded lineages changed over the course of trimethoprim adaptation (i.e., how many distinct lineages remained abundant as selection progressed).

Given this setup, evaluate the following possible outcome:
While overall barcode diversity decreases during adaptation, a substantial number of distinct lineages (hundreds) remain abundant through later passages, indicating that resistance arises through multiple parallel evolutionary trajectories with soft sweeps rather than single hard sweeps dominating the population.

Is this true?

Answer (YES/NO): NO